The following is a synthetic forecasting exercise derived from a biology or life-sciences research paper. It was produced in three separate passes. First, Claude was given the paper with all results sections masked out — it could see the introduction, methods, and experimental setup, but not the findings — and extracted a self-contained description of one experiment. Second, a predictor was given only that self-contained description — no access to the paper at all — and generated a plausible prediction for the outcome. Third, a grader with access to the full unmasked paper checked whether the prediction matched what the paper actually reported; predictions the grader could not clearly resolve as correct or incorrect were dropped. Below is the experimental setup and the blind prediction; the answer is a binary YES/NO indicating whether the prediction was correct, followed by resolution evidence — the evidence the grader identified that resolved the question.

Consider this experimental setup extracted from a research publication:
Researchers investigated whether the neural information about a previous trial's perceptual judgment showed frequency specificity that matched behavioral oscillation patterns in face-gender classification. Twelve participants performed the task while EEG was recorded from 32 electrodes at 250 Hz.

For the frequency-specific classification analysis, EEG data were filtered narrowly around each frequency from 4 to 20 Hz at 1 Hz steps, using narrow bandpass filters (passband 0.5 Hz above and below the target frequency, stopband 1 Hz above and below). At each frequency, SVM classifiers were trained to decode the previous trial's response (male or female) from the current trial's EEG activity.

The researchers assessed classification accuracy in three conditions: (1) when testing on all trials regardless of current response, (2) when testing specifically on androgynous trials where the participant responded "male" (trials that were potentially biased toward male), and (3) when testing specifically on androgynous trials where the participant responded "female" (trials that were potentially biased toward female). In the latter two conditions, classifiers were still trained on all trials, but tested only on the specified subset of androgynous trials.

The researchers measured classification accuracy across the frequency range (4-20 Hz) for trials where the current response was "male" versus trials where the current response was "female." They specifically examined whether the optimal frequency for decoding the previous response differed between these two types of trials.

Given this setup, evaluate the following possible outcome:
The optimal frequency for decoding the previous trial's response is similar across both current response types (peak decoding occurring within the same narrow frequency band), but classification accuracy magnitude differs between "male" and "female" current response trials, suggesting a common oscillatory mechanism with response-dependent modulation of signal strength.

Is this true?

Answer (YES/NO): NO